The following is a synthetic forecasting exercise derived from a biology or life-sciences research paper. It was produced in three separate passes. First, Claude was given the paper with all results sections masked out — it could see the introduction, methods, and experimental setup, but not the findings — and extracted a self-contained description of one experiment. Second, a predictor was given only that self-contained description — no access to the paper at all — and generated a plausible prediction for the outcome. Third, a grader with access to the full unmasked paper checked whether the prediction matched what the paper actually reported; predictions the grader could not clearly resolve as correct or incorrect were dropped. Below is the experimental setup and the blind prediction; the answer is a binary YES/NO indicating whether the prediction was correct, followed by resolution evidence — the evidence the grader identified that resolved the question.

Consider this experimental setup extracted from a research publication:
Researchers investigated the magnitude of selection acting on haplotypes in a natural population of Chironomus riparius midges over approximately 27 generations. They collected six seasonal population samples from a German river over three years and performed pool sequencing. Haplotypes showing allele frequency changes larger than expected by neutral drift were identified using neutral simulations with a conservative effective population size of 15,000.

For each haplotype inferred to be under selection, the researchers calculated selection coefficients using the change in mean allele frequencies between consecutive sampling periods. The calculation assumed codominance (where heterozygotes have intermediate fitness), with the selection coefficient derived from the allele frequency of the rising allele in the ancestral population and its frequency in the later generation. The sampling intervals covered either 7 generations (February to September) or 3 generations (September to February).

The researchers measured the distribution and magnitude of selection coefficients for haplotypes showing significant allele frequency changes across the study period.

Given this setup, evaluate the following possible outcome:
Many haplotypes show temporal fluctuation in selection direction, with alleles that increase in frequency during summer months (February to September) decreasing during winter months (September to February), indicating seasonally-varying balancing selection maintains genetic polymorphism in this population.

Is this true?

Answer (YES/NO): NO